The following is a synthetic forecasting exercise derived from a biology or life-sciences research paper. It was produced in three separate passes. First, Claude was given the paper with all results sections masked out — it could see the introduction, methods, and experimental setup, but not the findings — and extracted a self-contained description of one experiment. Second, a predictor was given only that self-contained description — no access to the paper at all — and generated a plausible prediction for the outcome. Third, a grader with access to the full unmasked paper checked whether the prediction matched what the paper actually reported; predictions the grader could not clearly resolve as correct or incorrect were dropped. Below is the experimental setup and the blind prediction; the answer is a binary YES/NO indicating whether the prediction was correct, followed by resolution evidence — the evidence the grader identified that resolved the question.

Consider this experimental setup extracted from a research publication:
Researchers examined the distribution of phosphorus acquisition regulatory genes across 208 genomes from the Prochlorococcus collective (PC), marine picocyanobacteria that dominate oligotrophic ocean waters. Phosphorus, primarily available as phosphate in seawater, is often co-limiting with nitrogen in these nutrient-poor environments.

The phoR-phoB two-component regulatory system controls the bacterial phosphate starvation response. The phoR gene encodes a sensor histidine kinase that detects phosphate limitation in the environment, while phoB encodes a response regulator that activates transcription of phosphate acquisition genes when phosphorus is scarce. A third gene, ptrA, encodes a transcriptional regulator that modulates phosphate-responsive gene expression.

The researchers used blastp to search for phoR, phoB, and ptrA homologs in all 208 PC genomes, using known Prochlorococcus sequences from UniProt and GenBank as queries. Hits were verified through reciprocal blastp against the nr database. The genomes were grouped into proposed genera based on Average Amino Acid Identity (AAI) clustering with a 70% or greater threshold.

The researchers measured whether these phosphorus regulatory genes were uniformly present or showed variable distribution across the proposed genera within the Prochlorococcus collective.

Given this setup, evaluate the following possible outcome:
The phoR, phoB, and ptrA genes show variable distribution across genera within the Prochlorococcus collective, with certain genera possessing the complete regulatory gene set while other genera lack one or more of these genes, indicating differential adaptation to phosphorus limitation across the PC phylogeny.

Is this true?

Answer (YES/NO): YES